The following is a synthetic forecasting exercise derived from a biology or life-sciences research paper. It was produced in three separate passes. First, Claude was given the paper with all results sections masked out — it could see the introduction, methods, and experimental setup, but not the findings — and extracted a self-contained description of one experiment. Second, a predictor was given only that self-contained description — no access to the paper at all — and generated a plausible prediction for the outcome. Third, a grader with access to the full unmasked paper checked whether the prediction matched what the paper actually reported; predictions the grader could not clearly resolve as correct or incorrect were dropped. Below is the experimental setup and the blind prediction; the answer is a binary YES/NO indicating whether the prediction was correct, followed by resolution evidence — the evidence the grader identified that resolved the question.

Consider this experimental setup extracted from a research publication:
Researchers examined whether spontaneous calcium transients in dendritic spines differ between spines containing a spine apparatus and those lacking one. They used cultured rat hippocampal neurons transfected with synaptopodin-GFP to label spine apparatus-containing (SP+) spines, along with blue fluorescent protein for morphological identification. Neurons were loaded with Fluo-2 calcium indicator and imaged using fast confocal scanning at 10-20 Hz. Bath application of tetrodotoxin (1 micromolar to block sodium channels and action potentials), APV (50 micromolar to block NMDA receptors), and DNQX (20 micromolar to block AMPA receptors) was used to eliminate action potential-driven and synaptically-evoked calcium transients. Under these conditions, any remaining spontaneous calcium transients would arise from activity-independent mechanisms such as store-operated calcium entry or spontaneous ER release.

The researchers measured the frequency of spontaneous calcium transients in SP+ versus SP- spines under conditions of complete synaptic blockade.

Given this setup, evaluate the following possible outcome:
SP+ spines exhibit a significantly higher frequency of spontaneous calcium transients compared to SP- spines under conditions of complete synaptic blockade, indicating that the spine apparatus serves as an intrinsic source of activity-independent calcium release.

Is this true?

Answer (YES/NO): NO